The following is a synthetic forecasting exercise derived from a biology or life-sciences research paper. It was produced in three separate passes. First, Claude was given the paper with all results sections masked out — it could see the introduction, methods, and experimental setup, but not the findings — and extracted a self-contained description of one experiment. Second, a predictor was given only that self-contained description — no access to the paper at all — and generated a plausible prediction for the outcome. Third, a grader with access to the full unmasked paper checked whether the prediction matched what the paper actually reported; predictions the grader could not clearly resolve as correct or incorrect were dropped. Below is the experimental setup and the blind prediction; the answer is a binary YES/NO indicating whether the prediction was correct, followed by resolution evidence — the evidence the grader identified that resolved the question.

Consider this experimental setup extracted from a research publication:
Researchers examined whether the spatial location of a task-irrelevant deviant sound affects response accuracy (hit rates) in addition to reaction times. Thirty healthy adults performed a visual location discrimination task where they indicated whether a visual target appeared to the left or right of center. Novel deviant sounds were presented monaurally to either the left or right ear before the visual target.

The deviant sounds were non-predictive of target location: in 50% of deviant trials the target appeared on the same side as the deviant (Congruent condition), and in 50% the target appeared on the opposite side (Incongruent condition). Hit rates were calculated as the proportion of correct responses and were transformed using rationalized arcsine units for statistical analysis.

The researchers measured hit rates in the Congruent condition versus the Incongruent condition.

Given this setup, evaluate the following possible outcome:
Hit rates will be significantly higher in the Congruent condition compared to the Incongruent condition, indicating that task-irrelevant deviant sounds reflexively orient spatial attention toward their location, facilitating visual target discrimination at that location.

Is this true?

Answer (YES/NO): NO